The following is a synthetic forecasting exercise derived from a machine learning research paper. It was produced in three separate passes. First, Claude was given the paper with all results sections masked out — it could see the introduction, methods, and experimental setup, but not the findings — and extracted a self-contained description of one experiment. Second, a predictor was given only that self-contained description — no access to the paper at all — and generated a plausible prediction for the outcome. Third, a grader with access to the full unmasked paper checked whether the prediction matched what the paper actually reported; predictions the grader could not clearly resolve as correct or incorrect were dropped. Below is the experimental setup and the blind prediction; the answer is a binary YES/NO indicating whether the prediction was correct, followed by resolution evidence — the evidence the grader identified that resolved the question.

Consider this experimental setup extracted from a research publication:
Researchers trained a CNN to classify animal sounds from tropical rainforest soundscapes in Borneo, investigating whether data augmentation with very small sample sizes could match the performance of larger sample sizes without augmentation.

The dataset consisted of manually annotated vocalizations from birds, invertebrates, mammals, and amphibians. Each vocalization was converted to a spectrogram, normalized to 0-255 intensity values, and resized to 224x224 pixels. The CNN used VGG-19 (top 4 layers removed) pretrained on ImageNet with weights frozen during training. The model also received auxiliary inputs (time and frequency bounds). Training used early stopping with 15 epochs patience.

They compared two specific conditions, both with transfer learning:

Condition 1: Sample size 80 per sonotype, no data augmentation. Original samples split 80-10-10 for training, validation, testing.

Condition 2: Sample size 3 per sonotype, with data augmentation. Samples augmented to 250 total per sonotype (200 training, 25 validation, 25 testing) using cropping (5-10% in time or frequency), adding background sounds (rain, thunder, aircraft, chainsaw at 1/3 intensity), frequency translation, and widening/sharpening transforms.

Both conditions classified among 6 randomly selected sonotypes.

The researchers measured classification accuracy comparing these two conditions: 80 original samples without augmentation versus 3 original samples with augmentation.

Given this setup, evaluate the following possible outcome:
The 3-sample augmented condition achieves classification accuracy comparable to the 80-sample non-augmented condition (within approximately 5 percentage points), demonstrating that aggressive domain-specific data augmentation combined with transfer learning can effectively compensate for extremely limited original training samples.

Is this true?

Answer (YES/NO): NO